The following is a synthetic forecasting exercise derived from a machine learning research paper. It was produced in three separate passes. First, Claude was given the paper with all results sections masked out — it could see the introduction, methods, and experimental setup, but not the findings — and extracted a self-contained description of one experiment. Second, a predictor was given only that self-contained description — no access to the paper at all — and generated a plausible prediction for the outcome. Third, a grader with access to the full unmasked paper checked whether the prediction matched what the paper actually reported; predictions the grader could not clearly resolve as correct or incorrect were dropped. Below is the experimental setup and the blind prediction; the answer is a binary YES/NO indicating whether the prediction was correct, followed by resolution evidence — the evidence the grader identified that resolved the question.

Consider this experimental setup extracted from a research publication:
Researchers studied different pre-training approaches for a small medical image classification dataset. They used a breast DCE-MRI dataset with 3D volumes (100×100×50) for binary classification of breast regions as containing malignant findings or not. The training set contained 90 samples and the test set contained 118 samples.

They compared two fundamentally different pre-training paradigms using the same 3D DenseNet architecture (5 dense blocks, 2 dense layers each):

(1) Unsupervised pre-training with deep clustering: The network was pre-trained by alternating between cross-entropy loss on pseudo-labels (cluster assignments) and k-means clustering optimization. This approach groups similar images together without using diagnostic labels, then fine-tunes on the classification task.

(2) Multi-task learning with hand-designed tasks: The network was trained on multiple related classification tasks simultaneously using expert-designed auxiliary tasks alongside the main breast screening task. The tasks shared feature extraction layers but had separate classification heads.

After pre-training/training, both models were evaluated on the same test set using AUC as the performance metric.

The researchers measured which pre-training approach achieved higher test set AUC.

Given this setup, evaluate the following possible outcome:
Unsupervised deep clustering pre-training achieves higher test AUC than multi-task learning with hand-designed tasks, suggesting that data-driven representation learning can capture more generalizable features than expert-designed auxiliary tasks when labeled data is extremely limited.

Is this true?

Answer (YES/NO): NO